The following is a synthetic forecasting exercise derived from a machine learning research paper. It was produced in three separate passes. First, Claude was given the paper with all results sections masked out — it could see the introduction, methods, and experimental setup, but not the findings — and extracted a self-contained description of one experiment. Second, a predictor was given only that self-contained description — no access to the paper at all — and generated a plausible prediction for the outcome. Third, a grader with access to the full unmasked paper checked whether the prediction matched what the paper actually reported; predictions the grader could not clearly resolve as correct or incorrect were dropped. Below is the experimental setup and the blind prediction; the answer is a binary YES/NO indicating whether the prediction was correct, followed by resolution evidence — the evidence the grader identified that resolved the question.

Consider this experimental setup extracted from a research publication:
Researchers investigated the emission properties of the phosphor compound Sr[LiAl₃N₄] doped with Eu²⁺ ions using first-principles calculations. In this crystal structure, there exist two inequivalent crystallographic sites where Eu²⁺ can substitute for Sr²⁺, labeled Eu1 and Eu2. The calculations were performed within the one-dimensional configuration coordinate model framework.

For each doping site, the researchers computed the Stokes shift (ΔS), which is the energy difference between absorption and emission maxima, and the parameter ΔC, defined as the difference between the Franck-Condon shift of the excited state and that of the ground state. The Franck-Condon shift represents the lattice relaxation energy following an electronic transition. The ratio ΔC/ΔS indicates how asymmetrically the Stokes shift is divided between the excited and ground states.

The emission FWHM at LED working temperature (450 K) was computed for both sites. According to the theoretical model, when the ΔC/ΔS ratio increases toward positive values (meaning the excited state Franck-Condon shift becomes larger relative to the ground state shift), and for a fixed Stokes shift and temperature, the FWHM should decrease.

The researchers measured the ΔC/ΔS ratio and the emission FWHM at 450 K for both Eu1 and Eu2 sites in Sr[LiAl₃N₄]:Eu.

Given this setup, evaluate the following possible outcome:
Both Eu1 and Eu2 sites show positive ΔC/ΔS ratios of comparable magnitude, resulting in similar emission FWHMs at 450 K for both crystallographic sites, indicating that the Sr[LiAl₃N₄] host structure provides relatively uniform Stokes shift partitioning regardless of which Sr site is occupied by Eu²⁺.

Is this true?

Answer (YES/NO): NO